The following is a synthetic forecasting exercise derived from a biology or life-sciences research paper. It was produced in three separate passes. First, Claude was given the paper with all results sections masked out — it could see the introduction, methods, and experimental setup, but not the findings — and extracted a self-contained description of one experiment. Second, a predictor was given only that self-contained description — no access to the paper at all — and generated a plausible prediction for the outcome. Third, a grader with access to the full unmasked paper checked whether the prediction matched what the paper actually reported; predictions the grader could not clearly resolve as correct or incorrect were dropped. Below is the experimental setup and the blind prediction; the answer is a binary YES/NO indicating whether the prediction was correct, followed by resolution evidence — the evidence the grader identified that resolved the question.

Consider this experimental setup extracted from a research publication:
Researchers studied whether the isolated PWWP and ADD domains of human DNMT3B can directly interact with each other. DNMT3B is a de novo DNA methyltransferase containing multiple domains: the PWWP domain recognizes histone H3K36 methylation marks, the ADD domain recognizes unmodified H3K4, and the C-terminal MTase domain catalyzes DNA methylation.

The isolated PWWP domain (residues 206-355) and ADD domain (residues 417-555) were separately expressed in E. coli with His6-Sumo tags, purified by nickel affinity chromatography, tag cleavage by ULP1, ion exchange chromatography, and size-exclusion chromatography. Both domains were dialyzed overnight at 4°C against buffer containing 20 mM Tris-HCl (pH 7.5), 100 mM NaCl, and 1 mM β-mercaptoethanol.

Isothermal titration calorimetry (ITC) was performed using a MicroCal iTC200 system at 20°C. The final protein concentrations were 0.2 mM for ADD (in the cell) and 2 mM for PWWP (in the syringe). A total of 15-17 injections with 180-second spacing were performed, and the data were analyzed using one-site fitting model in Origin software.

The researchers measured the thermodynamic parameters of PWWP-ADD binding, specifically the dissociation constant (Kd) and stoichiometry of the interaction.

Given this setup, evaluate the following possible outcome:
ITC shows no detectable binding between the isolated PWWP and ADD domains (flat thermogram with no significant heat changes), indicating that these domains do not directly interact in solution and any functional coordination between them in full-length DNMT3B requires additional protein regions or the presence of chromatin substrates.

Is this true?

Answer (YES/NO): NO